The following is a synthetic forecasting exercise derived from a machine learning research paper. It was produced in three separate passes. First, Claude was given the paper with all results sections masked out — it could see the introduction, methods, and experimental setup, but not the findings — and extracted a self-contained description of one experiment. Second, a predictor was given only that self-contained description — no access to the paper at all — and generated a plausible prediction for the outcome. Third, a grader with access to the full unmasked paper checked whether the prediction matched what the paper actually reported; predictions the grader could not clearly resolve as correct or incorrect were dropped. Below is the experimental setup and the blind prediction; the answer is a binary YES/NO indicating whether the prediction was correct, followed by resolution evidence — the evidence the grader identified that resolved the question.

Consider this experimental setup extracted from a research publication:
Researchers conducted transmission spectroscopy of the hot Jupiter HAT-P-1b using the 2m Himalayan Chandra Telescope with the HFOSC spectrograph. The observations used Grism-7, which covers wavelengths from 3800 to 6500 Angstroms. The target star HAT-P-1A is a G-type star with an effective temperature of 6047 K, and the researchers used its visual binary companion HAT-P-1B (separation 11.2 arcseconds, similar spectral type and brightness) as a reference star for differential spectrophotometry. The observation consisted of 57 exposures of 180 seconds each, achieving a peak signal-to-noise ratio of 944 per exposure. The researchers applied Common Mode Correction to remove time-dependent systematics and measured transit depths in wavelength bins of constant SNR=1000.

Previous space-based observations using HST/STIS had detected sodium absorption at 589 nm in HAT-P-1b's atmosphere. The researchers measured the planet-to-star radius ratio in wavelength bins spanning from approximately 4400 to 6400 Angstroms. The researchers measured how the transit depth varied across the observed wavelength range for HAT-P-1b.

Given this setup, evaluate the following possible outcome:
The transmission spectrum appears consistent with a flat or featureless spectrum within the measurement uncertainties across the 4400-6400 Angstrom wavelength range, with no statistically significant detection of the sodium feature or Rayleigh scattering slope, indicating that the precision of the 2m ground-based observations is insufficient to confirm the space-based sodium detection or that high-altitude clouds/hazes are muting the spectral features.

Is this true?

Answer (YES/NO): NO